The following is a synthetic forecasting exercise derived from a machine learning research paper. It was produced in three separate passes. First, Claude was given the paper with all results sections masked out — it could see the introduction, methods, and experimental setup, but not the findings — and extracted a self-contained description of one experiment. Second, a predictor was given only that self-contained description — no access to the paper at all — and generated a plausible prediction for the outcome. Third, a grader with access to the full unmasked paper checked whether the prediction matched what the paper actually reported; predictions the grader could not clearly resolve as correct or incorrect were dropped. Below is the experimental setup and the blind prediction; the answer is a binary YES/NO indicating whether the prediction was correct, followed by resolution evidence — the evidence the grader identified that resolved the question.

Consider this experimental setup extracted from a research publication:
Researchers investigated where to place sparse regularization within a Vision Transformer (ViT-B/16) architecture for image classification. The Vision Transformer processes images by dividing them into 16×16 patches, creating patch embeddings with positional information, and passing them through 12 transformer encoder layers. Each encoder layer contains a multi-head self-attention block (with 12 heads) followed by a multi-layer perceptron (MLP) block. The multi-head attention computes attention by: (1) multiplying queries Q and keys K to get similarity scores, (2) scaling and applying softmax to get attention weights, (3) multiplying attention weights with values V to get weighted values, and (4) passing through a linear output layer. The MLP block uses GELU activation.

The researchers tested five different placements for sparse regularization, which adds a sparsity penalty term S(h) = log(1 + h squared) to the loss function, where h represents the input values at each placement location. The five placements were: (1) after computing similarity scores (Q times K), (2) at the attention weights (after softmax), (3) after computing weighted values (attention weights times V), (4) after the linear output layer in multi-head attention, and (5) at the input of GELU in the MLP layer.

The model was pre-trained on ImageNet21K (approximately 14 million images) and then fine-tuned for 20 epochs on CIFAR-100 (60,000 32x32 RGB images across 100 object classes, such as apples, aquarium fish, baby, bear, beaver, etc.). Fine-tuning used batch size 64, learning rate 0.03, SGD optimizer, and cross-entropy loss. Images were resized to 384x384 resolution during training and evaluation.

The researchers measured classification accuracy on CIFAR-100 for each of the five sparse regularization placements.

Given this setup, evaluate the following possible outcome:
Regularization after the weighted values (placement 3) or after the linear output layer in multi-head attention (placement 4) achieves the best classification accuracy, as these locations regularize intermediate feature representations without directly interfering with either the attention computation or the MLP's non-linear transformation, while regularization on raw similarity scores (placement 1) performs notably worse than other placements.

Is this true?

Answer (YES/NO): NO